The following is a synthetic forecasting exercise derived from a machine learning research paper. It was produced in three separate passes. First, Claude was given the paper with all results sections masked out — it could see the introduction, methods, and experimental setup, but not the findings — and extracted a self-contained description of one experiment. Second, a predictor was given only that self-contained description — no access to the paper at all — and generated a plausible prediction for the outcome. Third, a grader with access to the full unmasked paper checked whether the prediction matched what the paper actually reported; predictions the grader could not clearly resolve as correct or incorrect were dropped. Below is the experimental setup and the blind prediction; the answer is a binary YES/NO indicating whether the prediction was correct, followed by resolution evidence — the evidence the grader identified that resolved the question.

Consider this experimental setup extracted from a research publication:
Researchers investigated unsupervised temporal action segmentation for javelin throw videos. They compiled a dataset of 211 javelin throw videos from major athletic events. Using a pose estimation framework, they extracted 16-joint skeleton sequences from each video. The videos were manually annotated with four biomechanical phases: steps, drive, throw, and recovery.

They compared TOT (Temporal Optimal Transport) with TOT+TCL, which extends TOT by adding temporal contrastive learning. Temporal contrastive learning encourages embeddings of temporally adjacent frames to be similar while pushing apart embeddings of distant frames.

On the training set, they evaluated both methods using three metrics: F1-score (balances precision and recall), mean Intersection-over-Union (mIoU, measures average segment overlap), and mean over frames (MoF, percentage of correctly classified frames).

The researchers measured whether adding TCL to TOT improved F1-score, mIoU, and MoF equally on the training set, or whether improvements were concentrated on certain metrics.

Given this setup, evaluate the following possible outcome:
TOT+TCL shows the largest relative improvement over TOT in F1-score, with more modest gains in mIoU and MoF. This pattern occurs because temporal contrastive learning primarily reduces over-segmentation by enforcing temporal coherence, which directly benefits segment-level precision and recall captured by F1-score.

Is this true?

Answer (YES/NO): NO